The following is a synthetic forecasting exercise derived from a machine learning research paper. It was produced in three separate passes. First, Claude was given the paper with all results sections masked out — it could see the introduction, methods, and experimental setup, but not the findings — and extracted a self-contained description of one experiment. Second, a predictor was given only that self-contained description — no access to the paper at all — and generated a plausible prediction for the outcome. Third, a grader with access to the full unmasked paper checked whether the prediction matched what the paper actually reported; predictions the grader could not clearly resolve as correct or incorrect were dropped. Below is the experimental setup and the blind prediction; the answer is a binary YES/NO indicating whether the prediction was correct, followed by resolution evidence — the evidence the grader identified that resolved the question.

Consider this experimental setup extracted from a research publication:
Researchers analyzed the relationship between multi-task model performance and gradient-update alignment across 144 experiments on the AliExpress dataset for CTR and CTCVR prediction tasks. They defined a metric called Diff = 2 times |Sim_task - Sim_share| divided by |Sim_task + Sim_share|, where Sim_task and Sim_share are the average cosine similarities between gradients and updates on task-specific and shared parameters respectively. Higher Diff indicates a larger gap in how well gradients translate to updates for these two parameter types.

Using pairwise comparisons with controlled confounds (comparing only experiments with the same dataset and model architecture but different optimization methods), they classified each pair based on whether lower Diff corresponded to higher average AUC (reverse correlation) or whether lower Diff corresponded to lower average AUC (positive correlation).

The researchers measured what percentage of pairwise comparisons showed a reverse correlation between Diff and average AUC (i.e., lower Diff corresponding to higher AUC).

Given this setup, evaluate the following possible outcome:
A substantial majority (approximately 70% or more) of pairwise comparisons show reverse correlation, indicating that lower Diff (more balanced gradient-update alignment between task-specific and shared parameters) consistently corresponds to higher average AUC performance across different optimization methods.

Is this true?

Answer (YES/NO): NO